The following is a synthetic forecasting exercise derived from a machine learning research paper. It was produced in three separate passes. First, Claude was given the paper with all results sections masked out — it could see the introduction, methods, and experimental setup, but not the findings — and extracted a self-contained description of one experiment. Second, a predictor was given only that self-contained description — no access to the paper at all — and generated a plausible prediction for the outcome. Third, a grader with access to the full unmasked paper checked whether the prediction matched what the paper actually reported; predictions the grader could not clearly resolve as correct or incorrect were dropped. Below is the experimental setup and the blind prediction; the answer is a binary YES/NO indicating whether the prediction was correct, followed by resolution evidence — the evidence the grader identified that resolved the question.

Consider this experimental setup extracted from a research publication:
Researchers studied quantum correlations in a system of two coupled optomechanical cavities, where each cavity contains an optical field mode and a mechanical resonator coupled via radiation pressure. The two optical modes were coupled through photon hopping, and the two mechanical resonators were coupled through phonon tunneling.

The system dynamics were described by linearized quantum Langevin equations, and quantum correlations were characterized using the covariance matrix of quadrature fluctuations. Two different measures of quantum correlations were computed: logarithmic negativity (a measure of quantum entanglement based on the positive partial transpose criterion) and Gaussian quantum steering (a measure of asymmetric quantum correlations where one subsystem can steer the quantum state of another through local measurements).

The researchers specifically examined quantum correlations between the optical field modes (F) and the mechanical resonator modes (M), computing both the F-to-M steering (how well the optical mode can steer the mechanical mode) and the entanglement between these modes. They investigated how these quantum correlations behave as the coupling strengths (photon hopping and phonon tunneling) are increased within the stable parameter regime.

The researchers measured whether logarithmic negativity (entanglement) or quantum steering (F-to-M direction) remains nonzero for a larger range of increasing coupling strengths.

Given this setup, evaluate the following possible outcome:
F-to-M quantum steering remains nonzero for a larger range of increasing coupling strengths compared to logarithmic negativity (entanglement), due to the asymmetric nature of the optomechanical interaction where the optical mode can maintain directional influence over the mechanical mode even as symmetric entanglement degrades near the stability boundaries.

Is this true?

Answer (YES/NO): NO